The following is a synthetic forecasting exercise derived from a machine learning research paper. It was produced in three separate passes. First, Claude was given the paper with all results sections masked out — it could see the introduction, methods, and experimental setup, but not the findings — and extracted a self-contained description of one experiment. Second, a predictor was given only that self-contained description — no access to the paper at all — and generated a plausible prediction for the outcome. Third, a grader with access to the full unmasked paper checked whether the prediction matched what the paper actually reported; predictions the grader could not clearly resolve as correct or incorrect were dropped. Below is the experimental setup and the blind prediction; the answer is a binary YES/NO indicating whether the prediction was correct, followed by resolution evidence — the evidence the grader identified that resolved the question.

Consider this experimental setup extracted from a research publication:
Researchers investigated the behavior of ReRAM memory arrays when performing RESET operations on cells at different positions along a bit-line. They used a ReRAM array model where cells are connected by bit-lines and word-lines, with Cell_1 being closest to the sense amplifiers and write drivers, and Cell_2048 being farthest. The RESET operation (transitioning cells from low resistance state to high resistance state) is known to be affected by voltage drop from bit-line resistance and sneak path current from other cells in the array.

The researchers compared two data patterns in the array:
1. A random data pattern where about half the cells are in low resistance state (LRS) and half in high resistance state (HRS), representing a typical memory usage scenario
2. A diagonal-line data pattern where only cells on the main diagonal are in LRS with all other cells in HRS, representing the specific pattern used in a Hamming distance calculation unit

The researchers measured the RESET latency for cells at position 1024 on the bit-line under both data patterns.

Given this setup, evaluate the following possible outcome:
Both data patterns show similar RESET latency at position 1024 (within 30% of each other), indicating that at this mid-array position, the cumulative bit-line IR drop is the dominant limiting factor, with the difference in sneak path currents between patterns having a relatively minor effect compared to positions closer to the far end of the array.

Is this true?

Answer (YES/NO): NO